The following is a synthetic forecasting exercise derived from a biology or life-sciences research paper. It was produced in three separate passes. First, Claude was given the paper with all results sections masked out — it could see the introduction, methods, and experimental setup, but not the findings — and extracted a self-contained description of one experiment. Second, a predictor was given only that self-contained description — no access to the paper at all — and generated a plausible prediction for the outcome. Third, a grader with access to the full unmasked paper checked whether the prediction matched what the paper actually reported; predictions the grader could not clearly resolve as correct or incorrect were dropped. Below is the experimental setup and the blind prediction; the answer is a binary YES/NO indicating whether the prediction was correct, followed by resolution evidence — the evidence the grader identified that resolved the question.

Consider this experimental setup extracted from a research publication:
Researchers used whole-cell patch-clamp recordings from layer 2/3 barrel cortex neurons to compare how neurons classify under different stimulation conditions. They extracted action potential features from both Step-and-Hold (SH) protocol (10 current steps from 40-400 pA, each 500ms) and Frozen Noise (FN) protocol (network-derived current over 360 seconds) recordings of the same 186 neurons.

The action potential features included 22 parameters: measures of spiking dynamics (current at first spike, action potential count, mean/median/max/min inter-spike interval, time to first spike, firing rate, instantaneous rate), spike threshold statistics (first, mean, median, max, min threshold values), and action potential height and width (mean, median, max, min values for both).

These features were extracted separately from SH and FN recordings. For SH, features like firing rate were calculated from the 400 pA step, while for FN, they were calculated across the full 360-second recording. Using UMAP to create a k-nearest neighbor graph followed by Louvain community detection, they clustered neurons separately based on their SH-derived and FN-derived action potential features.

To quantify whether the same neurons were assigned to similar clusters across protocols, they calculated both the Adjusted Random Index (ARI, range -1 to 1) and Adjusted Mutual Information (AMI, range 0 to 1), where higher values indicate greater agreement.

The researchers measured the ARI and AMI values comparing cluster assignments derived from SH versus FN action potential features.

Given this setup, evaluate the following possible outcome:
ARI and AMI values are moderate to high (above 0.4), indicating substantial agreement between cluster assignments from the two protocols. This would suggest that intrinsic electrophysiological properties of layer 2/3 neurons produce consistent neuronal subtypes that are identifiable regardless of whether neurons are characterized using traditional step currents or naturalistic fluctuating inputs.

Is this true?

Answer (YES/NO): NO